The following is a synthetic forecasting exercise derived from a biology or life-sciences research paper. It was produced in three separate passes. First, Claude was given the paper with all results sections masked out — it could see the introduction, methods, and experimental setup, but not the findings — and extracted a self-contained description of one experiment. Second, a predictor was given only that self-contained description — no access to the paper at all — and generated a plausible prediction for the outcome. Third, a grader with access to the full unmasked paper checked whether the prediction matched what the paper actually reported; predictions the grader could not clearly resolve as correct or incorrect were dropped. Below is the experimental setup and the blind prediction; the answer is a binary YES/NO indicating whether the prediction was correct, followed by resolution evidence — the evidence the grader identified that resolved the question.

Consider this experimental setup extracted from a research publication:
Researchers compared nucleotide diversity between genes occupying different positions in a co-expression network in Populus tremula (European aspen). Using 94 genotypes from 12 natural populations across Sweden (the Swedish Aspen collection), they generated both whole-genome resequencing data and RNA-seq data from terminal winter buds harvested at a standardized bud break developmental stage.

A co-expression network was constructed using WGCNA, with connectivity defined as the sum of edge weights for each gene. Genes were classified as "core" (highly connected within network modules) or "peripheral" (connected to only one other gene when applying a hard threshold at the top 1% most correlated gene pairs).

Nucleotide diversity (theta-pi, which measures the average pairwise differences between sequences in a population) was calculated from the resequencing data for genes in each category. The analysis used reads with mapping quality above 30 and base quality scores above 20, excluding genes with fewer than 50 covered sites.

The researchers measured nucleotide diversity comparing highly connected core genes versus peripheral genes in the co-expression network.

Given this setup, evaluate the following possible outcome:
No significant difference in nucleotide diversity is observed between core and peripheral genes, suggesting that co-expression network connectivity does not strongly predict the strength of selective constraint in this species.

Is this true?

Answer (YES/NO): NO